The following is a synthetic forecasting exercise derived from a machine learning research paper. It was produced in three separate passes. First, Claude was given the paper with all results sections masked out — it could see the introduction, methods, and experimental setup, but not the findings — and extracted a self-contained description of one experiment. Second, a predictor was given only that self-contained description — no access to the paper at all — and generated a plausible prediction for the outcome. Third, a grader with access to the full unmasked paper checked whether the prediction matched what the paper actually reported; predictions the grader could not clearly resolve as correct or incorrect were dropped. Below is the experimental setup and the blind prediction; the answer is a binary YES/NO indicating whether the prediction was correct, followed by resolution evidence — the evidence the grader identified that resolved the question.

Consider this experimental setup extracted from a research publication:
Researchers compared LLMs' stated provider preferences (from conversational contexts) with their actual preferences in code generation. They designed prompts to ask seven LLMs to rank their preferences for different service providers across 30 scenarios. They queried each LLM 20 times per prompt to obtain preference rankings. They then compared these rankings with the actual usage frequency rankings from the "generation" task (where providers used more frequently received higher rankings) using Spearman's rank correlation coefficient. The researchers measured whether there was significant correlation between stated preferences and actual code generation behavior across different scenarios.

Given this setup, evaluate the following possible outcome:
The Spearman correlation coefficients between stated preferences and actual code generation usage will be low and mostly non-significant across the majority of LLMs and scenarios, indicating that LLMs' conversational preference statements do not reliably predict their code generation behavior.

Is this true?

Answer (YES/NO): YES